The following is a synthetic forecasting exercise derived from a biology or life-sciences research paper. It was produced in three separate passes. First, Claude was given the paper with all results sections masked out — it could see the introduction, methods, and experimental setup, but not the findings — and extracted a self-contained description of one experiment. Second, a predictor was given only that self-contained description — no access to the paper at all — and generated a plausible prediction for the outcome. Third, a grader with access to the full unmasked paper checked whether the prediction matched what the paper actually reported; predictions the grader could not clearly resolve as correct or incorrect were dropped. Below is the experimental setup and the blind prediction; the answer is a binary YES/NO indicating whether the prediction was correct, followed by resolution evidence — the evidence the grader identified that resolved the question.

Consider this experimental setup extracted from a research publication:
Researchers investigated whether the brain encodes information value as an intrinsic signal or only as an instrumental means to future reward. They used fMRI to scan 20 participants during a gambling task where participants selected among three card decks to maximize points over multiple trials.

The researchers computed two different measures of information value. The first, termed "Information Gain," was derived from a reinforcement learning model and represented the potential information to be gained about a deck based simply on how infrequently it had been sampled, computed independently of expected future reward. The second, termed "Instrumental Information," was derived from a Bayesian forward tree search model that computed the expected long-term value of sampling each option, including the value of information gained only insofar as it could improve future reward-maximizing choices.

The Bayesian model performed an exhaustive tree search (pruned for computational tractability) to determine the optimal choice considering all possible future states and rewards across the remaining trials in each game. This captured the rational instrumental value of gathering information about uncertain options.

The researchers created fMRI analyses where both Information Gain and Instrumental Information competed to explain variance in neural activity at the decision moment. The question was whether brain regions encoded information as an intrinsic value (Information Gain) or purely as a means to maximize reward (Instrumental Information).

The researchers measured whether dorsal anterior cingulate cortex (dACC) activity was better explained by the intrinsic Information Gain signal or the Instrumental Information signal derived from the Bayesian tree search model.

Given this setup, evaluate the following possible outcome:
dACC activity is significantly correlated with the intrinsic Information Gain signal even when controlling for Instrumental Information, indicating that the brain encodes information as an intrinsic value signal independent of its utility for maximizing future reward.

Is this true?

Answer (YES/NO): YES